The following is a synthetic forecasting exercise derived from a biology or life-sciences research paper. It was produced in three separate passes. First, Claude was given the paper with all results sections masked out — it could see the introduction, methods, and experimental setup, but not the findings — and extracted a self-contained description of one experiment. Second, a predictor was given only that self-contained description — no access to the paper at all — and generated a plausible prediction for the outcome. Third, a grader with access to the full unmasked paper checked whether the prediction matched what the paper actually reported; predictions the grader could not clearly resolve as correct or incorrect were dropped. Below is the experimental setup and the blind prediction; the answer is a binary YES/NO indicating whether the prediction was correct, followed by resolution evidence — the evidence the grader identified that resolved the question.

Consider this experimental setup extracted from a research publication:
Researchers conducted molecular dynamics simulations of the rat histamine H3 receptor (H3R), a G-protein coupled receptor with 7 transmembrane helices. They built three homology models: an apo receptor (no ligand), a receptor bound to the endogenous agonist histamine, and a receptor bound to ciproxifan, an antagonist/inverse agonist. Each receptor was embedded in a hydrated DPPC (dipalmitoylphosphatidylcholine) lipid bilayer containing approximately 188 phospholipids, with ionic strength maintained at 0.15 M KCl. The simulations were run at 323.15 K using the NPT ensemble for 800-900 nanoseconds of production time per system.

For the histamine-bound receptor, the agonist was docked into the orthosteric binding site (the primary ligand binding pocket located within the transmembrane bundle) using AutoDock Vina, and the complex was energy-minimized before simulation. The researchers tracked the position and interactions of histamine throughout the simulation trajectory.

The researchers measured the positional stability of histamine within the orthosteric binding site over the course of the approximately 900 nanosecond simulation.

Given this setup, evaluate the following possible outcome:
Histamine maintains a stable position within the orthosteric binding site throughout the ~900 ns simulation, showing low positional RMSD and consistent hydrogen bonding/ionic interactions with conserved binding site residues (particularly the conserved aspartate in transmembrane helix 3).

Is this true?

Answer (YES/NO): NO